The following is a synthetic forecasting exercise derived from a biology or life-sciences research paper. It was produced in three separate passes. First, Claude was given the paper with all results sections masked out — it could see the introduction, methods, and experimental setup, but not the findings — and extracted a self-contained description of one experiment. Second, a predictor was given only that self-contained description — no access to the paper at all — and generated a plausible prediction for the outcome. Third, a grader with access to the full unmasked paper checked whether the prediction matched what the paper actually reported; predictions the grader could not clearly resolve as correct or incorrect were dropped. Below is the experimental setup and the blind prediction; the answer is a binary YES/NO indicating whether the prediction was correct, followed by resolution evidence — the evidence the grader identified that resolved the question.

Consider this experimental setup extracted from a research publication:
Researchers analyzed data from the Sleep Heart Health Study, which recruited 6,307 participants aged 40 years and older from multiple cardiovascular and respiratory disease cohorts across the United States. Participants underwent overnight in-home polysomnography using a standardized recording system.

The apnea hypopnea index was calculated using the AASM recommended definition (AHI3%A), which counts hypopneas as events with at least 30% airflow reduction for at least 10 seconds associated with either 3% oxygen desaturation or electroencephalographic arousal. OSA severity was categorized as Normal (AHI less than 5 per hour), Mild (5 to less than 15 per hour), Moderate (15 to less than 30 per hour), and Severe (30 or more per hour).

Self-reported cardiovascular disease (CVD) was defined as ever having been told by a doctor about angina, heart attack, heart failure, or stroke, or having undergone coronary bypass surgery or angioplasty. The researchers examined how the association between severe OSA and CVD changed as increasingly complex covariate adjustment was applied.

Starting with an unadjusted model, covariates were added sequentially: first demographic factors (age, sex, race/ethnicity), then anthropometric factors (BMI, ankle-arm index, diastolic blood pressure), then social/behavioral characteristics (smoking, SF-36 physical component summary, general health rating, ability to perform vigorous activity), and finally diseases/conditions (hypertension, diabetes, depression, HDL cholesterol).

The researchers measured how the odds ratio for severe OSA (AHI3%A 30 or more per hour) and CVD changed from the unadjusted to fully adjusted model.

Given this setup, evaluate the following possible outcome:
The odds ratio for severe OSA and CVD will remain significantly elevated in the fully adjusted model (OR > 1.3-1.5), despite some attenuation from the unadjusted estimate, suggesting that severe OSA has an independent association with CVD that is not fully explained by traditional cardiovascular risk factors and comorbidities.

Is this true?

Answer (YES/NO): YES